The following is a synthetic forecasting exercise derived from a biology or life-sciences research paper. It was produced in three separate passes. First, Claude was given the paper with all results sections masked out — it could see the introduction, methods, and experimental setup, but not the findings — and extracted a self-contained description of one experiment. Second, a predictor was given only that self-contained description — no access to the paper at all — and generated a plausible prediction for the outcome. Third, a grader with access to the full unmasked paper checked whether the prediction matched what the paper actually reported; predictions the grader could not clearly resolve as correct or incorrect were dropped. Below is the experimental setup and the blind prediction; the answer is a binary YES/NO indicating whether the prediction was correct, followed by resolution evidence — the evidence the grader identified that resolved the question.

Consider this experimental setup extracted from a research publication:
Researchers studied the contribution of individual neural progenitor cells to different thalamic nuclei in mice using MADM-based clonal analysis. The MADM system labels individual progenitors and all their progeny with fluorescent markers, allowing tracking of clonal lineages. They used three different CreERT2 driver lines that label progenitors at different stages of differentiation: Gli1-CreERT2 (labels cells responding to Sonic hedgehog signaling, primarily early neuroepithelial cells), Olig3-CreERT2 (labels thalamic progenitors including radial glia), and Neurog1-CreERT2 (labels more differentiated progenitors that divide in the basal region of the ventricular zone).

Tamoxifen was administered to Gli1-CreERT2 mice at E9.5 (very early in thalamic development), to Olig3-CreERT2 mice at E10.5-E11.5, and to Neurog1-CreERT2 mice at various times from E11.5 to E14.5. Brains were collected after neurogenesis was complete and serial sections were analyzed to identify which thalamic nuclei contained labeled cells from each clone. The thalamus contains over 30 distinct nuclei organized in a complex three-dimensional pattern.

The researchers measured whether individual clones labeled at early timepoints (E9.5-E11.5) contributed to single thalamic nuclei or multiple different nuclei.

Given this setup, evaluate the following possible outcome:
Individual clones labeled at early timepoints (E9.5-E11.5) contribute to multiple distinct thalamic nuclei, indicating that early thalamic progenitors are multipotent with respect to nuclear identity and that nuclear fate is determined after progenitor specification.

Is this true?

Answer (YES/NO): YES